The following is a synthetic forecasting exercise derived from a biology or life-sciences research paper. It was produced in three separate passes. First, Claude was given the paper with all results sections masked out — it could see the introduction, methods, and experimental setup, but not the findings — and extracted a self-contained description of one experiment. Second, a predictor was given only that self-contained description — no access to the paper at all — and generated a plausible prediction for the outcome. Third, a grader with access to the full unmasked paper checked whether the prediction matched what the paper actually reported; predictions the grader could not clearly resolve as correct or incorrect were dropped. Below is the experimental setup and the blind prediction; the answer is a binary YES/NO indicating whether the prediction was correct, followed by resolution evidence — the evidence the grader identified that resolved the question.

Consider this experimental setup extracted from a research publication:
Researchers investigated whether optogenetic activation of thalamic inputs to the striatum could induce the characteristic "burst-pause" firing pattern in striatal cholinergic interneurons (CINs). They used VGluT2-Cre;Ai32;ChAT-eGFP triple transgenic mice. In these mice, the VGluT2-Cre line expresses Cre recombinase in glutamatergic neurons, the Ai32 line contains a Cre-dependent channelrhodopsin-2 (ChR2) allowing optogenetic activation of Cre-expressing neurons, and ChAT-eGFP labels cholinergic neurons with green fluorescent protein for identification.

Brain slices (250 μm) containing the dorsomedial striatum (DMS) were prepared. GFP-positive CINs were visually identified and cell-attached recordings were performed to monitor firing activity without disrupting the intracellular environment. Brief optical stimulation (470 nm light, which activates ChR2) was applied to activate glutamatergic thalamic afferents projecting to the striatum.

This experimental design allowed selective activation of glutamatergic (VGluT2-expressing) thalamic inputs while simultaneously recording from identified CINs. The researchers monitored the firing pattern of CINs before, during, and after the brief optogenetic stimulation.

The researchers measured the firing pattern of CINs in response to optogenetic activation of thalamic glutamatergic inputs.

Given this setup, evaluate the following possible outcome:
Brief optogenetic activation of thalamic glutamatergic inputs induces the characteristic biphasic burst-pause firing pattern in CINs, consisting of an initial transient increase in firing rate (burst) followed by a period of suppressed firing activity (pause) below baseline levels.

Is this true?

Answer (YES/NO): YES